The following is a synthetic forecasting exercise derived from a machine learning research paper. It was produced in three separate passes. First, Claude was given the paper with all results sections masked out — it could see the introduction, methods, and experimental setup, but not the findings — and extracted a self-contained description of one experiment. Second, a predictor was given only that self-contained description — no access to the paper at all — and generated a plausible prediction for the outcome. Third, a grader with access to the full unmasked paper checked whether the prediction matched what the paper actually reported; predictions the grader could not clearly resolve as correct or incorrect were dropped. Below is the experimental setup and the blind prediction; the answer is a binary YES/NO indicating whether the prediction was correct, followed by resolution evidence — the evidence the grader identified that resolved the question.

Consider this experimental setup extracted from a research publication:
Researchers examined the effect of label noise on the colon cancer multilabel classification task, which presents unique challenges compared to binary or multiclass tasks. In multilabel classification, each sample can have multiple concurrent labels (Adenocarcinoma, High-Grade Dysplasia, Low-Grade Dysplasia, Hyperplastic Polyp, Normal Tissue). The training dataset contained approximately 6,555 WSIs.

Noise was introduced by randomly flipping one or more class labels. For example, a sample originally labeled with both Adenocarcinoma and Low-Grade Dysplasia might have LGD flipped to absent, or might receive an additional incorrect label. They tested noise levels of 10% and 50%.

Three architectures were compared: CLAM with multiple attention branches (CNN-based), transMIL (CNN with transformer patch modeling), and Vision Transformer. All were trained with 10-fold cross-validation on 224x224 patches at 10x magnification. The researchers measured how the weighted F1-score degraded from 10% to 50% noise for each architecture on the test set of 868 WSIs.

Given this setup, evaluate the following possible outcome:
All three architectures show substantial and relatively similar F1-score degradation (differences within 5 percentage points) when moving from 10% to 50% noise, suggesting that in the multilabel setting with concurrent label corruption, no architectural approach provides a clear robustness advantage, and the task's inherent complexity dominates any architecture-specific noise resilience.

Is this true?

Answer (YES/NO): NO